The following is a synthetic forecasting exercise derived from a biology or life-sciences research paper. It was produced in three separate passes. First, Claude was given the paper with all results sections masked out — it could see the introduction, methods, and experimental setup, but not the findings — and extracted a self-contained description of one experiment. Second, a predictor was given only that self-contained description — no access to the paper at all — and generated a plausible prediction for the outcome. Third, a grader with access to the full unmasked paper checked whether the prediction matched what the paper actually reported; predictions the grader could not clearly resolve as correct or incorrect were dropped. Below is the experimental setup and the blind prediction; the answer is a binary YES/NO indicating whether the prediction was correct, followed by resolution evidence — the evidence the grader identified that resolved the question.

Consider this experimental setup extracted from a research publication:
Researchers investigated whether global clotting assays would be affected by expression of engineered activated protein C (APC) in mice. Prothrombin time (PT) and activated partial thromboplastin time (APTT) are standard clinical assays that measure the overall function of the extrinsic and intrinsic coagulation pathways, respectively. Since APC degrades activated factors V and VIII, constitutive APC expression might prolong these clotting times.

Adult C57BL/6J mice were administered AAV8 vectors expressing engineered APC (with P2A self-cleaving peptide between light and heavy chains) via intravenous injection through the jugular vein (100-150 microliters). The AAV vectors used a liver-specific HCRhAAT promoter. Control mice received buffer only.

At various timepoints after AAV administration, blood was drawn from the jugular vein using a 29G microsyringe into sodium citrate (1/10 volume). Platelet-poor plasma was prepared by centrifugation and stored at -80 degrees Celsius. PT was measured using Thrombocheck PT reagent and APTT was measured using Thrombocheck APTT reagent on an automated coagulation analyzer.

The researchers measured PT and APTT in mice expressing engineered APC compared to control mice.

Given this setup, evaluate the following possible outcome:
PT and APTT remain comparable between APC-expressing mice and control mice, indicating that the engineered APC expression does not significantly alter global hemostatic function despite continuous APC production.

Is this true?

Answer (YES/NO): NO